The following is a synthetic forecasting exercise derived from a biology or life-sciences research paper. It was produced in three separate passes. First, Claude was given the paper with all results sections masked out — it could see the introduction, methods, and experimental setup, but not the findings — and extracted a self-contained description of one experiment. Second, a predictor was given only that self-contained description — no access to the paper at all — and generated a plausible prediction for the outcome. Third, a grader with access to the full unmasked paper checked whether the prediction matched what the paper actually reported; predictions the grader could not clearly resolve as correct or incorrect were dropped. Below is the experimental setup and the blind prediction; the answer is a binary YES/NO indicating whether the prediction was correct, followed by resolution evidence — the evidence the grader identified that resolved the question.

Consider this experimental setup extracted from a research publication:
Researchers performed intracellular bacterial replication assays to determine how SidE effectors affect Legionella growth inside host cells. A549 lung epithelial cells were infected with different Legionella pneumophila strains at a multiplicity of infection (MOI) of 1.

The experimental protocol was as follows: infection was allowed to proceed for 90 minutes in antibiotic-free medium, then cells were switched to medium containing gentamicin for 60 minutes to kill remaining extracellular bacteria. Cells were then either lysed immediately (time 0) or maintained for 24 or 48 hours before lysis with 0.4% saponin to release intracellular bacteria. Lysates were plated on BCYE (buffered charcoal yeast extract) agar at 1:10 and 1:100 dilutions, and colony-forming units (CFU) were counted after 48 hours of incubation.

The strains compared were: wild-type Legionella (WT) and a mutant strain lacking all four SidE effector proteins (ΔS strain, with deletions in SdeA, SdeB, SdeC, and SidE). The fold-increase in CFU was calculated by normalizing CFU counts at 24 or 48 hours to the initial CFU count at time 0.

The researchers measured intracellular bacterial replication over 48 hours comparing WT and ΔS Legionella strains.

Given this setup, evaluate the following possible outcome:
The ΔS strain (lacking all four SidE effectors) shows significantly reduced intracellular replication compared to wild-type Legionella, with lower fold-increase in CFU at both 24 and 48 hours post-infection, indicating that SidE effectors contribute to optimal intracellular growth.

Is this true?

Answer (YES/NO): YES